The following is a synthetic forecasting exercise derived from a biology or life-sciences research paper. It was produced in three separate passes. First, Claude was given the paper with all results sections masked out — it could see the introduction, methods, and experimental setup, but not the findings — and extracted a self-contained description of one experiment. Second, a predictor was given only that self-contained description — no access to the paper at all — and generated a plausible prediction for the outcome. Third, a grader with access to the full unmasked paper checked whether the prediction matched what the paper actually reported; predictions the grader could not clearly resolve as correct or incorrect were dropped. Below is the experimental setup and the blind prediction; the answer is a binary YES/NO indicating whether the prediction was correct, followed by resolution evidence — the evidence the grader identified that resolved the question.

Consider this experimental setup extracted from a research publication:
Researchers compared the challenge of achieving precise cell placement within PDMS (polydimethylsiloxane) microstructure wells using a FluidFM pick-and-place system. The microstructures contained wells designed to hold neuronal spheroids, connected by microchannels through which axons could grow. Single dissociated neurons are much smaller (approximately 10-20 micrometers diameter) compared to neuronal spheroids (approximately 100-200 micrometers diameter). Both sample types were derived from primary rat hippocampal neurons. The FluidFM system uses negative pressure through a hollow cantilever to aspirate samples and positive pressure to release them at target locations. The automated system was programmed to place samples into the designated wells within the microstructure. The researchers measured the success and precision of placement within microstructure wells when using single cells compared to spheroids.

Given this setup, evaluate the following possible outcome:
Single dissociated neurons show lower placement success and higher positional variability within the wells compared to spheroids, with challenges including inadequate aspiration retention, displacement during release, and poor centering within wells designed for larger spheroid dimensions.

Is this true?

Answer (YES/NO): NO